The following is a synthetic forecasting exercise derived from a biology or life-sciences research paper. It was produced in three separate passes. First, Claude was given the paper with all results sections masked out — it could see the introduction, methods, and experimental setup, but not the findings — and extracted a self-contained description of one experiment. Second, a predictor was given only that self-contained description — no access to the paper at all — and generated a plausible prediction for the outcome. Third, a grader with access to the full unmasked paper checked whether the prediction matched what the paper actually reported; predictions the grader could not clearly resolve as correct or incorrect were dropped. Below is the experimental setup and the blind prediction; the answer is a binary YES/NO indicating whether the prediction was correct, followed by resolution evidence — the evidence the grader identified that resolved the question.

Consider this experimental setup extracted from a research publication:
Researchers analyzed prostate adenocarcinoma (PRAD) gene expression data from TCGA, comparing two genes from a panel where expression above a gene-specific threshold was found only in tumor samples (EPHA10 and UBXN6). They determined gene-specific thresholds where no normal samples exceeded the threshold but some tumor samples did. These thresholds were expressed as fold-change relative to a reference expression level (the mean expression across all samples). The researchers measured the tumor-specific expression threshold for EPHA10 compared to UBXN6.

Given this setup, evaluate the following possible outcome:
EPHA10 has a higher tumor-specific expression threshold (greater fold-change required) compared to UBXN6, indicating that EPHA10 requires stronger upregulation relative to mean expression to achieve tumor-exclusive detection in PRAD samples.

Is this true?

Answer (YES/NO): YES